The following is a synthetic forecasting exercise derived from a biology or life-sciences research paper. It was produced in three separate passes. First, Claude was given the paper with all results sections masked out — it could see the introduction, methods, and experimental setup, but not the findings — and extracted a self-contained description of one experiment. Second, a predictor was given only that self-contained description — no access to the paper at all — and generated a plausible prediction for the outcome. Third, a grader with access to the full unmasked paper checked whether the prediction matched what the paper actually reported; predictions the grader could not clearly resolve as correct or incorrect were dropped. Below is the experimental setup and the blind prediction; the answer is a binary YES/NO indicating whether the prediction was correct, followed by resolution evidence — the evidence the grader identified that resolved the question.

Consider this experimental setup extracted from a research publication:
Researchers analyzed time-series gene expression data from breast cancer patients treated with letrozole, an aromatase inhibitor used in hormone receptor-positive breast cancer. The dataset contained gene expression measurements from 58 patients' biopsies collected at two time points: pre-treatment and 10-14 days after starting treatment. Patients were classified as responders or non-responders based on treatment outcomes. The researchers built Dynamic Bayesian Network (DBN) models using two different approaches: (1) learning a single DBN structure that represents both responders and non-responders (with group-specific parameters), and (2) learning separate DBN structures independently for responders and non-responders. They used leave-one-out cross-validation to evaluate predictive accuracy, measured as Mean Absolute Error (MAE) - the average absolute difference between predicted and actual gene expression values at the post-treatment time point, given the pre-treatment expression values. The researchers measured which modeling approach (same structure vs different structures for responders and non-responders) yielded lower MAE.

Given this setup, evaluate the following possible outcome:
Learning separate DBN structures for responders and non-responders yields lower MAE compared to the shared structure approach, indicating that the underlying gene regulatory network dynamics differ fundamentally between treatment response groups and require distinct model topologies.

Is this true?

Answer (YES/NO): NO